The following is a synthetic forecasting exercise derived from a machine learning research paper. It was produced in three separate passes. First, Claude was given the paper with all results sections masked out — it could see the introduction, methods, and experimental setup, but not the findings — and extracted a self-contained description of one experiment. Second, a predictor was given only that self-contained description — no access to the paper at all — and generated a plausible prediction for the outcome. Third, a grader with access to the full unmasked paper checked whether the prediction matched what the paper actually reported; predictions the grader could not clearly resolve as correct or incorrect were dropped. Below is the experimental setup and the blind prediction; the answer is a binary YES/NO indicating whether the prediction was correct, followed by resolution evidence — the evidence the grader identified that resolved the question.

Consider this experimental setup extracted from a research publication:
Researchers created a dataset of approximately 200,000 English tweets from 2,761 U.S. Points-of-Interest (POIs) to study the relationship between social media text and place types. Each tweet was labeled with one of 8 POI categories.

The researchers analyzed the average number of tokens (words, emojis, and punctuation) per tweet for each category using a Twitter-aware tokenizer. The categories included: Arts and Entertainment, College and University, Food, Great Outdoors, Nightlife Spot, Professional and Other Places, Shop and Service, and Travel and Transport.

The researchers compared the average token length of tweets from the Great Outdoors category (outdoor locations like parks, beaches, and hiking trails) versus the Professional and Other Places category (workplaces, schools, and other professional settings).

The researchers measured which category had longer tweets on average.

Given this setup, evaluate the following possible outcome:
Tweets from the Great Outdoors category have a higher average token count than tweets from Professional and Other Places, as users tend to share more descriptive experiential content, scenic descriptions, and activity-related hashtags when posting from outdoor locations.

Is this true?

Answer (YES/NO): NO